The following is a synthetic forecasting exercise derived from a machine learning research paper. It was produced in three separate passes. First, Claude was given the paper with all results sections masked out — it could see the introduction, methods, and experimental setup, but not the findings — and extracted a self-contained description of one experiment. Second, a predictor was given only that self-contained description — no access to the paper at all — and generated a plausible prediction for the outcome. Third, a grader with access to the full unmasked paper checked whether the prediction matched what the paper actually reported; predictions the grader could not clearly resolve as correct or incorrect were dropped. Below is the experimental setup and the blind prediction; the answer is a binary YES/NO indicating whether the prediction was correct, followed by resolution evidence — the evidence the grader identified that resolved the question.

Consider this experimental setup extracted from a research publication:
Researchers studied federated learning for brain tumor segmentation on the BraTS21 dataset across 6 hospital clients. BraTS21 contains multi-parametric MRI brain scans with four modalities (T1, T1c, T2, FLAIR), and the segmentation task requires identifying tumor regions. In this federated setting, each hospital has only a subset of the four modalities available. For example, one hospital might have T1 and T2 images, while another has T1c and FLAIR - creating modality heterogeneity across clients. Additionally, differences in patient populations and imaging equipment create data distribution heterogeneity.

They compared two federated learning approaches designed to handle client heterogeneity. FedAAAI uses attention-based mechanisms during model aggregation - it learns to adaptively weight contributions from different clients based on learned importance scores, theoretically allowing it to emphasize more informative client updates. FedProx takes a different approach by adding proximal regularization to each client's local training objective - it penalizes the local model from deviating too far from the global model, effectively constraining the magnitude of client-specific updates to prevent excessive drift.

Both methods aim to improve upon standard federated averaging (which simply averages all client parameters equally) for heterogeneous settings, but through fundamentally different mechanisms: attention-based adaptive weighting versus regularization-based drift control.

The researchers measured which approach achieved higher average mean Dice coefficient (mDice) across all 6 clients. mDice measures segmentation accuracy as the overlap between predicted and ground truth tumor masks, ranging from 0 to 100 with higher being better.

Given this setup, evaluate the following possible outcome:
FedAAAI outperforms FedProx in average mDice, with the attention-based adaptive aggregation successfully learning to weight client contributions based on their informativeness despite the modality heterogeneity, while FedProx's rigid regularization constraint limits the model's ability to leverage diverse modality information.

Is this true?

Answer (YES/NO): NO